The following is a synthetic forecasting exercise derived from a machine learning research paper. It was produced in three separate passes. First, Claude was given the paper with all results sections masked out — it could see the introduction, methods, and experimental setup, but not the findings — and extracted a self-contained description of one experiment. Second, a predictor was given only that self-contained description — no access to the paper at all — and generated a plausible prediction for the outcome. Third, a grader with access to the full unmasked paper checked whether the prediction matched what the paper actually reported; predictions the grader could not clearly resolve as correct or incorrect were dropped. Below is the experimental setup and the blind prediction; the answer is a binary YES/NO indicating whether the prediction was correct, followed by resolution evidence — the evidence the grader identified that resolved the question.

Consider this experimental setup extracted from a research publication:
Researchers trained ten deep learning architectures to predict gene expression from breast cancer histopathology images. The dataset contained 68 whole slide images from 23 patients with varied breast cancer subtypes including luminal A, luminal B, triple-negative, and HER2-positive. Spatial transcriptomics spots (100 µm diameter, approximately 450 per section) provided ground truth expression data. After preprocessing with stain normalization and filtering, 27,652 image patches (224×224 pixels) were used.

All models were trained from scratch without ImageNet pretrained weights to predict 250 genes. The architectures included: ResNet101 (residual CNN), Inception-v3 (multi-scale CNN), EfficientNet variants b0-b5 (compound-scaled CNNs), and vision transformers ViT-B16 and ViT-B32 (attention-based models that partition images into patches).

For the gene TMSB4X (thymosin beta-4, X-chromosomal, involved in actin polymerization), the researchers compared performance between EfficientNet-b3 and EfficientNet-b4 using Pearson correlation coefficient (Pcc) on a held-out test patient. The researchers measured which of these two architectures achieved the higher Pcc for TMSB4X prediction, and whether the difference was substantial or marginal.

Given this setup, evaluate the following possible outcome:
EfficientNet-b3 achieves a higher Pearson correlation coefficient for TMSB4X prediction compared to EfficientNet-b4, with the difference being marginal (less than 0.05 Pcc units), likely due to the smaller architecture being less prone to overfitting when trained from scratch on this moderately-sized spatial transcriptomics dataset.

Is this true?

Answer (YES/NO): YES